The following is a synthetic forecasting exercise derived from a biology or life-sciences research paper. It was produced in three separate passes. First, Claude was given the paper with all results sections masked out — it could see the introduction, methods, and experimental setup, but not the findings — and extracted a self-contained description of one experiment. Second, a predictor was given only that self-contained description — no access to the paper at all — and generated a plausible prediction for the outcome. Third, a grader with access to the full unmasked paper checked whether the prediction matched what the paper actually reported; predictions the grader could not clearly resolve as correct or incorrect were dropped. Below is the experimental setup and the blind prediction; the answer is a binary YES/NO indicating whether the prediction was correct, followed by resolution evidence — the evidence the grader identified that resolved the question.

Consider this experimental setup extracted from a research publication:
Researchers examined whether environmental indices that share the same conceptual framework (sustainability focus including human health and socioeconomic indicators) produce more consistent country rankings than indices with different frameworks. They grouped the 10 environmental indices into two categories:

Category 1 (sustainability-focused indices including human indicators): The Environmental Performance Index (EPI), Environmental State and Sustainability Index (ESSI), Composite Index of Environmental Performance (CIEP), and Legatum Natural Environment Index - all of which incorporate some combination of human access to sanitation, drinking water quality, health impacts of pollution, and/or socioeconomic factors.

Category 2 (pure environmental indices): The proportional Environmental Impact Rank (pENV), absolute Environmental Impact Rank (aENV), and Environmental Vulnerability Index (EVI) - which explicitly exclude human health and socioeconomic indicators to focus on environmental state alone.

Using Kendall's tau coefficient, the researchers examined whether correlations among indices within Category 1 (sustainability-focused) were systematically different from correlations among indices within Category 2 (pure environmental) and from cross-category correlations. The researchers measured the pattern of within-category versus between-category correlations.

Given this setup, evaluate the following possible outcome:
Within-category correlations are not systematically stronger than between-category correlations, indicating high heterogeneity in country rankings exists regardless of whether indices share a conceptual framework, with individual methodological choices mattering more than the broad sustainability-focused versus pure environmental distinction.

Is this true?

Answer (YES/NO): NO